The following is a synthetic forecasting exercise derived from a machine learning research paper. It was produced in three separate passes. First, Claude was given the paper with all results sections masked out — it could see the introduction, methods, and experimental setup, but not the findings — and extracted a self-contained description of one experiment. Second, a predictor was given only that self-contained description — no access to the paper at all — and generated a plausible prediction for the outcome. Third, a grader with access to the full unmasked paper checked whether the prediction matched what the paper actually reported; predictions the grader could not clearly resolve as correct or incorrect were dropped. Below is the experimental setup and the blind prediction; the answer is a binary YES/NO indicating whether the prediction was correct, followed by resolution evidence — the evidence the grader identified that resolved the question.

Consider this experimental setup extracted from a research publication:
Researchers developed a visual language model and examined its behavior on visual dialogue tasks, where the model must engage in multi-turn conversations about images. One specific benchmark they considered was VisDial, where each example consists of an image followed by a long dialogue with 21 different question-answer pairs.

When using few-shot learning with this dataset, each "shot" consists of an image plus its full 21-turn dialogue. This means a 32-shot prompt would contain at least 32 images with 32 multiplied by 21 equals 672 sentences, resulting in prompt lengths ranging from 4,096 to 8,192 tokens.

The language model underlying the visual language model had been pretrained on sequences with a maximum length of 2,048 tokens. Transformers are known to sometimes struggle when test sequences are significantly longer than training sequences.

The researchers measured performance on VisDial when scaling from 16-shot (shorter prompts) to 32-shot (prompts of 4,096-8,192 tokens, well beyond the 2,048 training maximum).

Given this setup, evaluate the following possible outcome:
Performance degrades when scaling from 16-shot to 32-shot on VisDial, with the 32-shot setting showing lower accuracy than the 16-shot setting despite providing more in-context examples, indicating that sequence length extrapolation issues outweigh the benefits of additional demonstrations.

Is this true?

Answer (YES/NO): YES